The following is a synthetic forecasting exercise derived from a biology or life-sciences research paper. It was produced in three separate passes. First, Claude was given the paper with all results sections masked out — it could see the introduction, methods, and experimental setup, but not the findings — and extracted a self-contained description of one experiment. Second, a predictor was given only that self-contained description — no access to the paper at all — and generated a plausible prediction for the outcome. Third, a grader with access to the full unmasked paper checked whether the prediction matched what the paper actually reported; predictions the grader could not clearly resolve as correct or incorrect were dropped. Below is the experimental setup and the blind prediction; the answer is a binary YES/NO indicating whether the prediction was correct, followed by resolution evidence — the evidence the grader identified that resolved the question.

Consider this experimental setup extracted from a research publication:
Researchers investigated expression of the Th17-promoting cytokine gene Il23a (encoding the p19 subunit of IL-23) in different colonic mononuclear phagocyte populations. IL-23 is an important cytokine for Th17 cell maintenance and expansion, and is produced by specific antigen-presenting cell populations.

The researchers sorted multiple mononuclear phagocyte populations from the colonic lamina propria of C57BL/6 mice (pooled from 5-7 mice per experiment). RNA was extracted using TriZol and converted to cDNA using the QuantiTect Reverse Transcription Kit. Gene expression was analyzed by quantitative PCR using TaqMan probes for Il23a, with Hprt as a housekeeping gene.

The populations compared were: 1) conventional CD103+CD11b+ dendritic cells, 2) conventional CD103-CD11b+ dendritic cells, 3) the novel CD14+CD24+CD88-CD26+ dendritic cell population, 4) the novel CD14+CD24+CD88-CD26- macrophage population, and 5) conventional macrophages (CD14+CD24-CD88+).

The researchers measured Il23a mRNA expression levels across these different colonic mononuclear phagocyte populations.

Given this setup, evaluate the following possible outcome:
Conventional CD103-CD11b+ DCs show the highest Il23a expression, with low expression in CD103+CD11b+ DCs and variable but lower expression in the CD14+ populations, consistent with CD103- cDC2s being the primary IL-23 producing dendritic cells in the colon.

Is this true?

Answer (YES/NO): NO